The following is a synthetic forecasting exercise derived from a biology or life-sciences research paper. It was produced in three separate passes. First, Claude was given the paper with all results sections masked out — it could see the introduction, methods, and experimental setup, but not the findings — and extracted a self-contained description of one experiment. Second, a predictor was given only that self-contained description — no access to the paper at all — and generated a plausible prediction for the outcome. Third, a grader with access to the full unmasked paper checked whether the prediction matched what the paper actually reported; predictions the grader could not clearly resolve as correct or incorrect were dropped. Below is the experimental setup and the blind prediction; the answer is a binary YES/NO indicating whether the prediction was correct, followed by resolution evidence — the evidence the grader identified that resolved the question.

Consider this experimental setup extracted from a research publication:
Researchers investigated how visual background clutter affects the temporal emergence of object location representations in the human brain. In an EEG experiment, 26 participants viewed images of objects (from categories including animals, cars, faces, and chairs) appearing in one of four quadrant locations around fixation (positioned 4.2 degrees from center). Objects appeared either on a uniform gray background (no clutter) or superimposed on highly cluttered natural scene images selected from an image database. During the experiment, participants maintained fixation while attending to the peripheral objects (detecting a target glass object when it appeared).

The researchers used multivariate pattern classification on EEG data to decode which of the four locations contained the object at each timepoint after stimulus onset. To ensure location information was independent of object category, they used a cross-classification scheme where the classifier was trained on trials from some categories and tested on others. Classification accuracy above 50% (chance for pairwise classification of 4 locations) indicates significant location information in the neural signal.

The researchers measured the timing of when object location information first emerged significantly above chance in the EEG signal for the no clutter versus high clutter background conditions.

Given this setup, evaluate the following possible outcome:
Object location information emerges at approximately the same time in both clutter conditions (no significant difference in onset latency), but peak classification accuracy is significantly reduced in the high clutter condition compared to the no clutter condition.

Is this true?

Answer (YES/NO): NO